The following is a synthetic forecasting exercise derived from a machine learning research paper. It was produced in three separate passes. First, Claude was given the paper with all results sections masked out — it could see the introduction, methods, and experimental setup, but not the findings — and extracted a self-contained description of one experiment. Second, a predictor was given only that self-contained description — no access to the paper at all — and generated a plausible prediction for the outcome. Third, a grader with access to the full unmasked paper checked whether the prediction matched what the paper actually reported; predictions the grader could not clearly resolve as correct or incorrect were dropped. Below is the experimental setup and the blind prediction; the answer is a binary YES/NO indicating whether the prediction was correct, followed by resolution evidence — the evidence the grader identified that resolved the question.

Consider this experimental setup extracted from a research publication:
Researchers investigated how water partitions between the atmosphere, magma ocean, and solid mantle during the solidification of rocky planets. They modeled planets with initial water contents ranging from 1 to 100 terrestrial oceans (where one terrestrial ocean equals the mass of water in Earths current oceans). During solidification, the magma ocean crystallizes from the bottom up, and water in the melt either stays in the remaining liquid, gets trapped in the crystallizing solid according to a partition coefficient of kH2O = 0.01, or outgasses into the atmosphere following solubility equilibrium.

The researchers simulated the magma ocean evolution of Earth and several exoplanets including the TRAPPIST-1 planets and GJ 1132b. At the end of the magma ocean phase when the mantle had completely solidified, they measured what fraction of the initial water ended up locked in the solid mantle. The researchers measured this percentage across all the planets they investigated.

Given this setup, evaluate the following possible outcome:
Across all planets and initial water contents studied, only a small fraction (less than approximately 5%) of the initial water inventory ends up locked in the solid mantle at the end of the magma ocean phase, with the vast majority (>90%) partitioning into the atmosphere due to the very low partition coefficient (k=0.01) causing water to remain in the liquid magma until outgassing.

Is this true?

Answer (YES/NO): YES